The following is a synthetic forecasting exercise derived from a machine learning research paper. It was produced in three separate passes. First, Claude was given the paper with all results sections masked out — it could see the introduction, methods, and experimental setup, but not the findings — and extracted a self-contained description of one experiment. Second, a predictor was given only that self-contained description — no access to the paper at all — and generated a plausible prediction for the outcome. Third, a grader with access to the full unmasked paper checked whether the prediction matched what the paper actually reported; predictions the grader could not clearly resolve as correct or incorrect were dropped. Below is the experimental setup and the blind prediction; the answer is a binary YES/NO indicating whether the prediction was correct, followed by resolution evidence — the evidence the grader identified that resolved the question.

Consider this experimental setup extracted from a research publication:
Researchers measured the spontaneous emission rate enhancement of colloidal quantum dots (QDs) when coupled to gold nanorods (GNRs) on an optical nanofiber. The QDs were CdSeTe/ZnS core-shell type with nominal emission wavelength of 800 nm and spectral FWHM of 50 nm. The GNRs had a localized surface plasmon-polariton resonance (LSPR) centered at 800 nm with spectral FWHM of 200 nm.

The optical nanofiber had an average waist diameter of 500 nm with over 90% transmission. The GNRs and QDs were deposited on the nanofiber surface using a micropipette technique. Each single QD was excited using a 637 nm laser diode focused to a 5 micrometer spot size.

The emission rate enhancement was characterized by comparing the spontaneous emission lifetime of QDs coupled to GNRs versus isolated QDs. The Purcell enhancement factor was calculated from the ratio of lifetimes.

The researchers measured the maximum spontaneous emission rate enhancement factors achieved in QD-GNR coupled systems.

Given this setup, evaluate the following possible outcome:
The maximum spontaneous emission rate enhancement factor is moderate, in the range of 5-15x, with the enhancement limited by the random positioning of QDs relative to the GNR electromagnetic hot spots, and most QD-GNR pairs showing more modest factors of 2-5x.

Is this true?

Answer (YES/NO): NO